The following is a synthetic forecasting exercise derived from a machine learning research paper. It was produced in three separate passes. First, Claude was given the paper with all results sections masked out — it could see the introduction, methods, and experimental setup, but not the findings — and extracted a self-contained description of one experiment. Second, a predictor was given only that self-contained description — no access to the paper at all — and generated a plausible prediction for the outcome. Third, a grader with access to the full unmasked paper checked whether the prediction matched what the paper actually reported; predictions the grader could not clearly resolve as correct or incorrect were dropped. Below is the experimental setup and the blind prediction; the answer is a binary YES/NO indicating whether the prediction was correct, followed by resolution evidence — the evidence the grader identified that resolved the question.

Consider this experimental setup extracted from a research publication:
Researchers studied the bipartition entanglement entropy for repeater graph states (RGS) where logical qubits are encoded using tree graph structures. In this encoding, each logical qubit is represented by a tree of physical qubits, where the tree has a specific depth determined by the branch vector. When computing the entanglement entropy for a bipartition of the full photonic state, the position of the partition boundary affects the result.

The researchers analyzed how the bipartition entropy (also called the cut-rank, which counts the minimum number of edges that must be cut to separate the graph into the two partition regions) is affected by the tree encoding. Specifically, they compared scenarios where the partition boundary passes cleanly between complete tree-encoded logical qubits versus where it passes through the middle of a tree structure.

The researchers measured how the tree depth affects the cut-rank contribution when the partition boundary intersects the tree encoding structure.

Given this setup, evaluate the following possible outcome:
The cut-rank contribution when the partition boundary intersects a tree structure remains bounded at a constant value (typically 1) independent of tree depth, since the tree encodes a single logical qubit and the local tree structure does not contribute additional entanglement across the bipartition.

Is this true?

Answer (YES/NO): NO